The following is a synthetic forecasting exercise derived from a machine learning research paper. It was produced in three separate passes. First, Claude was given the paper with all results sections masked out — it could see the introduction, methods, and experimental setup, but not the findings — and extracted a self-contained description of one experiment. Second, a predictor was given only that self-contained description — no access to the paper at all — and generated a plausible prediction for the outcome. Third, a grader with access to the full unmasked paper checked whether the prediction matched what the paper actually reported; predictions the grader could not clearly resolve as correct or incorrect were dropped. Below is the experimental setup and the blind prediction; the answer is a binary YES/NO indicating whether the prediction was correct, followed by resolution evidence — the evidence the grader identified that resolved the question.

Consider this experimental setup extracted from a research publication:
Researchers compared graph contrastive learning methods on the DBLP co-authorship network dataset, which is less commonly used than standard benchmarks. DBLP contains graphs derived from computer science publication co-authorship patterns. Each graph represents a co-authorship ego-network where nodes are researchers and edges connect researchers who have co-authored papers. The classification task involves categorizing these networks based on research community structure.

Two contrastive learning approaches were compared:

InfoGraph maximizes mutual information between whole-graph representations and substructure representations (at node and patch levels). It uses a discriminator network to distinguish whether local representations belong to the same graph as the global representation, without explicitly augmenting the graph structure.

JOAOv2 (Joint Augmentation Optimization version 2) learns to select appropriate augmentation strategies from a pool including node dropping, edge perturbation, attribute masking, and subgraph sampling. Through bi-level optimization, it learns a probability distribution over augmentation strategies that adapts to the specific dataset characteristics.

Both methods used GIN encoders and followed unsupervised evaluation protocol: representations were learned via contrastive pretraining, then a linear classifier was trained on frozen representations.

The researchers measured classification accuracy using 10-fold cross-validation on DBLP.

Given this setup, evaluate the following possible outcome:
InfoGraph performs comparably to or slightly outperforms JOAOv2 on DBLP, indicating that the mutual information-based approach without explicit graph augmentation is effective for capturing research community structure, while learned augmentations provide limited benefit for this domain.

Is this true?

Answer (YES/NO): YES